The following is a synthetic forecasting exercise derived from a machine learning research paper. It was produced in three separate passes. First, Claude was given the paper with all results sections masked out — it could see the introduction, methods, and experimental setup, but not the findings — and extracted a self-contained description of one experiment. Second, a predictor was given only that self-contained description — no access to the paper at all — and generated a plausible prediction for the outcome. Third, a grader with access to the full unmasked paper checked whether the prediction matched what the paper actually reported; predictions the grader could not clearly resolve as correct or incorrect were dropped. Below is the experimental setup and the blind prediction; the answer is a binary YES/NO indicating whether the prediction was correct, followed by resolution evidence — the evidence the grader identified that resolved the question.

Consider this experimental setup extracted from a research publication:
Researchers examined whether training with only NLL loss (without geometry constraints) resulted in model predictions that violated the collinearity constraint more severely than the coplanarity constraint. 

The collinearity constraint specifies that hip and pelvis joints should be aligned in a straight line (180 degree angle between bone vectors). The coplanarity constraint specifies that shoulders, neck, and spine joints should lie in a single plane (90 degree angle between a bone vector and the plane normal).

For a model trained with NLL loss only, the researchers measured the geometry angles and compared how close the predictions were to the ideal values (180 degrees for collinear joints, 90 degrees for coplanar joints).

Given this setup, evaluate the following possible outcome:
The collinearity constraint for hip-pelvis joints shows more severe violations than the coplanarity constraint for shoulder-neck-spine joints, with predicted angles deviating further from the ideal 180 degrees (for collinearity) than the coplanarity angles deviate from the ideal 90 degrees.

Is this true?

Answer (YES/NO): YES